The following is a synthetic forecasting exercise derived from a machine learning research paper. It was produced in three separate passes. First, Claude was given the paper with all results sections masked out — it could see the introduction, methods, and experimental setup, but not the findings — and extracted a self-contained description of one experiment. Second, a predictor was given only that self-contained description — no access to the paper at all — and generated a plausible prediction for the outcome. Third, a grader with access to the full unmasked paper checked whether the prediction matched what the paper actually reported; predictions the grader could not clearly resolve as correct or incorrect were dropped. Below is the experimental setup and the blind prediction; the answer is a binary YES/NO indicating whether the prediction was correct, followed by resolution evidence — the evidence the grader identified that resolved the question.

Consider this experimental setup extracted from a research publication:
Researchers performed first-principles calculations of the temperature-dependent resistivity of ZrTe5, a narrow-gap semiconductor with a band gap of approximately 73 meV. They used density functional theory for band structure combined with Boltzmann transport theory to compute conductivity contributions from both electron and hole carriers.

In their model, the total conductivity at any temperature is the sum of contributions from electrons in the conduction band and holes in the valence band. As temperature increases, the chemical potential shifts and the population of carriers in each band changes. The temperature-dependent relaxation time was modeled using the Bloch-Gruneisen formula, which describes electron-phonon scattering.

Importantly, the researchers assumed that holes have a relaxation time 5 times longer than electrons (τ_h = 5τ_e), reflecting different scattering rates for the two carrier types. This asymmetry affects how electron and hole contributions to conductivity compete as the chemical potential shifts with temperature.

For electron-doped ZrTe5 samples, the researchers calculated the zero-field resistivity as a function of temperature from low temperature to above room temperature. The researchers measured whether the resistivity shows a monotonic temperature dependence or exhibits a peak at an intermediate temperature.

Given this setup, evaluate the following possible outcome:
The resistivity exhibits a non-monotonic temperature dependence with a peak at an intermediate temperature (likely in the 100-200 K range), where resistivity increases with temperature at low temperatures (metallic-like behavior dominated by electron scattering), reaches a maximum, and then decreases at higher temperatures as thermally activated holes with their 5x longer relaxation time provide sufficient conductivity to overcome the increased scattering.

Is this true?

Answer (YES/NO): YES